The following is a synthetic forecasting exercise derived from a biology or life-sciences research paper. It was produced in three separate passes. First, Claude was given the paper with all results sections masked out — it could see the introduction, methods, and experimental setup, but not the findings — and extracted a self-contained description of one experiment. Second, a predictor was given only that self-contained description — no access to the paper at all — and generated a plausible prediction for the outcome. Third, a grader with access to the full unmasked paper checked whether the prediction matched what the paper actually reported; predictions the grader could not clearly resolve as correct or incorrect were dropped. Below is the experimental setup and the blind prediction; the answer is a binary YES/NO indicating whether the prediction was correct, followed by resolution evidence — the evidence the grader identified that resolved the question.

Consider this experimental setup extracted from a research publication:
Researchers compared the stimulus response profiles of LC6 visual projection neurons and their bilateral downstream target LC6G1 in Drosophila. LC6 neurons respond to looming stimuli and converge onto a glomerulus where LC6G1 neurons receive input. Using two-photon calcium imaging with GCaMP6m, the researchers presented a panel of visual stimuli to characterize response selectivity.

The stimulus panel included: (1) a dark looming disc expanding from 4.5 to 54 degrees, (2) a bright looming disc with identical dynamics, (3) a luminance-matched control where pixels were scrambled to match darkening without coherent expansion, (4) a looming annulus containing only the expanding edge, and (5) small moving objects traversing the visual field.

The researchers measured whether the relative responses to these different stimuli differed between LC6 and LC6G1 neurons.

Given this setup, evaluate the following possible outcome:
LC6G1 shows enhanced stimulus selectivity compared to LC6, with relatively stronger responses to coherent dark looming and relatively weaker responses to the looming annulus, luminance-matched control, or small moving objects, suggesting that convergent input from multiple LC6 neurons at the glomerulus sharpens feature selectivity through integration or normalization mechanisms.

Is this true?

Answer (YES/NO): NO